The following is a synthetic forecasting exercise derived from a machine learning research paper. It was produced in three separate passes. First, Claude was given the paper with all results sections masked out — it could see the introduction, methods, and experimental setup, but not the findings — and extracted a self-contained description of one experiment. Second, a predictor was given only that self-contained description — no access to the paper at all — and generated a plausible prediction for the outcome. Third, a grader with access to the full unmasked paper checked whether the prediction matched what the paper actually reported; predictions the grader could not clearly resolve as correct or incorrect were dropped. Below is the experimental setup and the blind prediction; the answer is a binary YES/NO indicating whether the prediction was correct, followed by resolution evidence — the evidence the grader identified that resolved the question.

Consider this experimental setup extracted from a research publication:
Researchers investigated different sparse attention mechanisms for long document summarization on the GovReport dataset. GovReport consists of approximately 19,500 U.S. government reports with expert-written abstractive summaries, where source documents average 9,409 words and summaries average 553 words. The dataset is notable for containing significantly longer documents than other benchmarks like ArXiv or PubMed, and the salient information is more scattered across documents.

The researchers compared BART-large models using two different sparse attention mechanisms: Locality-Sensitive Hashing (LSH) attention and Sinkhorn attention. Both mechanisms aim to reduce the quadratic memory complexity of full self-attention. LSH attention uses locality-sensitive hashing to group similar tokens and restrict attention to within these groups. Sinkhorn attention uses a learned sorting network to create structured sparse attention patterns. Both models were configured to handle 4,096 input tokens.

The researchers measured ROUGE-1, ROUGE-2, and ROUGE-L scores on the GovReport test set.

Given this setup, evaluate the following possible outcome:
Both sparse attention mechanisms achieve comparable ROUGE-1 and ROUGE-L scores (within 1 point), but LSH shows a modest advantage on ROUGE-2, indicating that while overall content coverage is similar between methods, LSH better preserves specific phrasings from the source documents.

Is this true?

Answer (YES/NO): NO